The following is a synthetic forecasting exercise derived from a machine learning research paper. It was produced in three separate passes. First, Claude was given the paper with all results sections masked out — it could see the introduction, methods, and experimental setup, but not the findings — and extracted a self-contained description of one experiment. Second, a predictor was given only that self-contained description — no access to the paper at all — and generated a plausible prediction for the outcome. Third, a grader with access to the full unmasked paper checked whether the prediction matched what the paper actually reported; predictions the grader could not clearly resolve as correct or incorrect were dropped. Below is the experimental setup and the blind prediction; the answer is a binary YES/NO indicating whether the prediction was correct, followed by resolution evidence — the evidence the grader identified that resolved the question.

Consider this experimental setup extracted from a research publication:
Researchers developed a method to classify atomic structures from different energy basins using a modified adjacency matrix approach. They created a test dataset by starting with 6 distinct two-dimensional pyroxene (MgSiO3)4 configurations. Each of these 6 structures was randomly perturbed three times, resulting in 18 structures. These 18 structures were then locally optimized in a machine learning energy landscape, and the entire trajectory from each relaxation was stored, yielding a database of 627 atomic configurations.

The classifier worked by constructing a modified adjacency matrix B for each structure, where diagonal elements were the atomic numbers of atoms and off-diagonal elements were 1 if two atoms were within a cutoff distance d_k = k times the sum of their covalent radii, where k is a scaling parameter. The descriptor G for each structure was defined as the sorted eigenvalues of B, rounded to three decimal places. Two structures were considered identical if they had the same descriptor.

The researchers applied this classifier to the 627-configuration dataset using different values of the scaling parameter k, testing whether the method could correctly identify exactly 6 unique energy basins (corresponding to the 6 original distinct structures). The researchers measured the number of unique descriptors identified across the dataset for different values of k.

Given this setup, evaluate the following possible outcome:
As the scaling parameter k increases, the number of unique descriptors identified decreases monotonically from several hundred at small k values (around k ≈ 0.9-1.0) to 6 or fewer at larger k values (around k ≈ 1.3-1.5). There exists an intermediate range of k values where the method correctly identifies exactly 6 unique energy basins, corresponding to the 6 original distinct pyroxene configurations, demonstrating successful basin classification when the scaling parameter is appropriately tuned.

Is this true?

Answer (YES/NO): NO